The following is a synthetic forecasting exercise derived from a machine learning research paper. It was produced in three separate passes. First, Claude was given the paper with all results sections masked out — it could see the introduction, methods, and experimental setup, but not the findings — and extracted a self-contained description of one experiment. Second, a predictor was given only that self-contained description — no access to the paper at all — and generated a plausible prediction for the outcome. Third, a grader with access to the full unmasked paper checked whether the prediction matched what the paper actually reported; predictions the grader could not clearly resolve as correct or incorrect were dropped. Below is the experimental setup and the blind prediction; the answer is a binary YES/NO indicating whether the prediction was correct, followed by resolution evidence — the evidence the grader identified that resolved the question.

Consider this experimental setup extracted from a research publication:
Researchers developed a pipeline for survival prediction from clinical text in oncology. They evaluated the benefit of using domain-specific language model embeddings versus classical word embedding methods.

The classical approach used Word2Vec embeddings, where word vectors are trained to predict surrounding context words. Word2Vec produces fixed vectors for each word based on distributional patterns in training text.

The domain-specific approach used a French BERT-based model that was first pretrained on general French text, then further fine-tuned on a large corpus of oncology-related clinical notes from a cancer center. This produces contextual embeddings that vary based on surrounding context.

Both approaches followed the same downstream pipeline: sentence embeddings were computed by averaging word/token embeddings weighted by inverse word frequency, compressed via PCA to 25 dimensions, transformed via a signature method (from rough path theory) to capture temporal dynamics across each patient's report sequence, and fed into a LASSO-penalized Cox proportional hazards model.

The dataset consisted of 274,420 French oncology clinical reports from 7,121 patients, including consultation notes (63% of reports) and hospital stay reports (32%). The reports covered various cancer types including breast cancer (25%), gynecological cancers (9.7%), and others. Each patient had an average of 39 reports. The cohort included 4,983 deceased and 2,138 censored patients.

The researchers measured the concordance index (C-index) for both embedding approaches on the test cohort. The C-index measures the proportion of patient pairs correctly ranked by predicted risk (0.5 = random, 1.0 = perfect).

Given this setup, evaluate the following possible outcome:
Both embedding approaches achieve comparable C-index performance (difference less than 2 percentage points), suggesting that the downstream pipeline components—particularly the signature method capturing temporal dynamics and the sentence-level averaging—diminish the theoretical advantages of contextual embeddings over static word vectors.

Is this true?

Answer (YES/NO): NO